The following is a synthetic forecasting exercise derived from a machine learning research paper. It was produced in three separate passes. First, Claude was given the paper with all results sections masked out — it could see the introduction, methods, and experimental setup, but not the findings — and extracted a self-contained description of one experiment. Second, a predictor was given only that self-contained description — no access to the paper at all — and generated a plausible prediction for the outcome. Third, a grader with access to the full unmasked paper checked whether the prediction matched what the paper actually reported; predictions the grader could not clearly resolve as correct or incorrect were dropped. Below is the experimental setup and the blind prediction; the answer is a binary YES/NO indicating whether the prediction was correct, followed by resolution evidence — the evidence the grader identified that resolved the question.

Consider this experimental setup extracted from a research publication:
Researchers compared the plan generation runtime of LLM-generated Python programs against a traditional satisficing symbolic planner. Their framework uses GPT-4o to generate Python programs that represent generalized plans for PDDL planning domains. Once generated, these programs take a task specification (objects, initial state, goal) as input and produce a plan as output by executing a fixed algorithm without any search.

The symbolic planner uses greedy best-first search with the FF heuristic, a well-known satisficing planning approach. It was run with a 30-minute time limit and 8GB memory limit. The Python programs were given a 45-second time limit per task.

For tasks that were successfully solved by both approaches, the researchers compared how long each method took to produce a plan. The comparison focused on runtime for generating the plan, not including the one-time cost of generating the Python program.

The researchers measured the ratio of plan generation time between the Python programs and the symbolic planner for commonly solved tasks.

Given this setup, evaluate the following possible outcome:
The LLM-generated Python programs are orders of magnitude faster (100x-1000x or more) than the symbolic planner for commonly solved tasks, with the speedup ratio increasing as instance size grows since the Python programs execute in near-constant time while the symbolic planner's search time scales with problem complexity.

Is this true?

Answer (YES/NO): NO